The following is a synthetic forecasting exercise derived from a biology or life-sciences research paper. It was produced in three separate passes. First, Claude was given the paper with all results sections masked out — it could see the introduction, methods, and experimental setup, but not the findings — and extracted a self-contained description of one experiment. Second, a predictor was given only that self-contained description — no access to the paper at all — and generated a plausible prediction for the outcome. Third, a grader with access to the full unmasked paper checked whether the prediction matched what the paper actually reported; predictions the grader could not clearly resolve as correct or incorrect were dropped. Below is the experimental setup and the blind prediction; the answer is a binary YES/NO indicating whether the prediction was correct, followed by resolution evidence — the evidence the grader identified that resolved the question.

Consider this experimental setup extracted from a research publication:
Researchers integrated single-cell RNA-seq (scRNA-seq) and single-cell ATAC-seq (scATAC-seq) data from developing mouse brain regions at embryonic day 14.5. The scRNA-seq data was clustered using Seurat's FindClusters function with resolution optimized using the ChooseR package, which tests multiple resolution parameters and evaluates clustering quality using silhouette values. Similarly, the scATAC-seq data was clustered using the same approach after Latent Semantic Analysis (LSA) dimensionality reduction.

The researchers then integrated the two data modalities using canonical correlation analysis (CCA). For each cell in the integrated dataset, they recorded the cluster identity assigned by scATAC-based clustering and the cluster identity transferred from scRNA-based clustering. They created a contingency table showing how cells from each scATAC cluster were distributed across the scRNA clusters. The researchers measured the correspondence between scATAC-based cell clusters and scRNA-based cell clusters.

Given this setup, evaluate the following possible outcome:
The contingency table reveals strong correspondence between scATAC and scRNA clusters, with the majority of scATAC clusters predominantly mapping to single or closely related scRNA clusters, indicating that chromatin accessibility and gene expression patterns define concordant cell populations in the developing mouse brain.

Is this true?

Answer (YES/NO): YES